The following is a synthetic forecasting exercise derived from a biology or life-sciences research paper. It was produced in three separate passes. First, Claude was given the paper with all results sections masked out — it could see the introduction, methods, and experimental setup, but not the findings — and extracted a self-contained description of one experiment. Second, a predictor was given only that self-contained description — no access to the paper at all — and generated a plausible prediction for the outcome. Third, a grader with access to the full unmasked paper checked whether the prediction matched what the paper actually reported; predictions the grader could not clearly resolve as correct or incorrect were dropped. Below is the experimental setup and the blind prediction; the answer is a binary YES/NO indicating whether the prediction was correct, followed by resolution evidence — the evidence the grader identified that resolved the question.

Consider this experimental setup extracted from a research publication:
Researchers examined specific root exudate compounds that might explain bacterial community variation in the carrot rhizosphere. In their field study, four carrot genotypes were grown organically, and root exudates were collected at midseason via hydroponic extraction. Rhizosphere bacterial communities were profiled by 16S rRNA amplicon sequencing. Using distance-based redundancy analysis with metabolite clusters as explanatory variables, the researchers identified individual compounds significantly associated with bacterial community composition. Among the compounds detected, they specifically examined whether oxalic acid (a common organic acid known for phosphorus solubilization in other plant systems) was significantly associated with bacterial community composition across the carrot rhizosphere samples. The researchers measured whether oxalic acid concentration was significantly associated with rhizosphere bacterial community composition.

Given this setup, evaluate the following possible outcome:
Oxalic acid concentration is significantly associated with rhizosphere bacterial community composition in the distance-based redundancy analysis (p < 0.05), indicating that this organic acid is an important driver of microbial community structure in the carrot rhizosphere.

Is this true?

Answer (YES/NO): YES